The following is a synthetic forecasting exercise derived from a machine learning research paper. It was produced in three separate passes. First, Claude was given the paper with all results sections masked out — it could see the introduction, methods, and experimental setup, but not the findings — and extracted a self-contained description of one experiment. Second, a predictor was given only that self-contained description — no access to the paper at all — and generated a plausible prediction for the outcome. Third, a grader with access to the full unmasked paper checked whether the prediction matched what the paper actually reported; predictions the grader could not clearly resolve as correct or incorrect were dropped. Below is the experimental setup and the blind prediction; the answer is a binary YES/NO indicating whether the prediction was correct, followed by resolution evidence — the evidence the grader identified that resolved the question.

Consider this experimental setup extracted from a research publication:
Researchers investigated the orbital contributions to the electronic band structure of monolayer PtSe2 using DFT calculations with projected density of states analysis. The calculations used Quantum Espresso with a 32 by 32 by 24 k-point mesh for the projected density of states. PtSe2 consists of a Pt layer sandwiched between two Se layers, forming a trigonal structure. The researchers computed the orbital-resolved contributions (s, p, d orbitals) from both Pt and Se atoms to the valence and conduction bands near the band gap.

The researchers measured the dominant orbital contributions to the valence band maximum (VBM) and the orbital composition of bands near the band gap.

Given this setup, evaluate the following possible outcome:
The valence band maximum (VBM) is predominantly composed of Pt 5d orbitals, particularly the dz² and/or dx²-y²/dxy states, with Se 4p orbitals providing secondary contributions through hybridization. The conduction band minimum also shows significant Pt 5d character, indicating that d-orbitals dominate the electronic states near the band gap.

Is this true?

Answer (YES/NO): NO